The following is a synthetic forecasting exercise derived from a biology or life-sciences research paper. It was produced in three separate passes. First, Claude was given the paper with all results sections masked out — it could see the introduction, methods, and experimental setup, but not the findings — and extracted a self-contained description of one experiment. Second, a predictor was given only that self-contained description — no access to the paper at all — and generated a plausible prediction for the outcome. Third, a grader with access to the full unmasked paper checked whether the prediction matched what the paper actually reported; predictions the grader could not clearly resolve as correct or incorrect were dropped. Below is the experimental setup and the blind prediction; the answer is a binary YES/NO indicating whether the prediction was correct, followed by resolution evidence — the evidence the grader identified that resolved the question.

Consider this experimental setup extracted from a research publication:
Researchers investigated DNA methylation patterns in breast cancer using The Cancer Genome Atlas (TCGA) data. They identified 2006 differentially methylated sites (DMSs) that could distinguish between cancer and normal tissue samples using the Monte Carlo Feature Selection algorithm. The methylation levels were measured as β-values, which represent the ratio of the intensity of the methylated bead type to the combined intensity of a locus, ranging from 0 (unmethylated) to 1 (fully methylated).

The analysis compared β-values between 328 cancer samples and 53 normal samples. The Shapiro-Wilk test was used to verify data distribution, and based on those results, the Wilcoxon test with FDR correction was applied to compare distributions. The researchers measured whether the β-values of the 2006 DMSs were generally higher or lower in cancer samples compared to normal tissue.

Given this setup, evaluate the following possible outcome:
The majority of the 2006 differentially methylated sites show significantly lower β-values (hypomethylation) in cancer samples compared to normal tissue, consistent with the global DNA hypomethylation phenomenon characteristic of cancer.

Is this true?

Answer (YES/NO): NO